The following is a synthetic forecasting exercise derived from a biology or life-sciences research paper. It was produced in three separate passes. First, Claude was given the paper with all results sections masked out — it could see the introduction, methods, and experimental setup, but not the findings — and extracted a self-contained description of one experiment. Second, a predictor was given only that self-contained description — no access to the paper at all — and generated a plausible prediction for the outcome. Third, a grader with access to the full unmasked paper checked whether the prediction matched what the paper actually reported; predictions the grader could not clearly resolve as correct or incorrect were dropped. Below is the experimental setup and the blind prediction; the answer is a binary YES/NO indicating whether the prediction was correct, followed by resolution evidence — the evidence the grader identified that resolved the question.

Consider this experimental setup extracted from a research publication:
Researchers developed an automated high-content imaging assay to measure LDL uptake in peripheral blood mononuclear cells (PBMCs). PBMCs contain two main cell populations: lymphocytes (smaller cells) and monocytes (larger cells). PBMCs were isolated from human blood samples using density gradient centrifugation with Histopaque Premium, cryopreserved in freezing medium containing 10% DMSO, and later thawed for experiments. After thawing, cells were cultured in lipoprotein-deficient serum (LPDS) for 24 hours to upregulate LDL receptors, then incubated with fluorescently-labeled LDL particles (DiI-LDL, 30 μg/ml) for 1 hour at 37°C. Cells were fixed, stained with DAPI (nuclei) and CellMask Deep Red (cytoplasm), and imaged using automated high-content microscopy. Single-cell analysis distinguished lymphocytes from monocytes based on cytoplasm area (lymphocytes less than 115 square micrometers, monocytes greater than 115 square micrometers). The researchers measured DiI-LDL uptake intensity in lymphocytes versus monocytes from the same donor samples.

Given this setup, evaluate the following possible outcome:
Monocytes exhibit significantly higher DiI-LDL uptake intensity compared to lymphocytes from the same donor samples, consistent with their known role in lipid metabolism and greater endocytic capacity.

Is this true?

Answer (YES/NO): NO